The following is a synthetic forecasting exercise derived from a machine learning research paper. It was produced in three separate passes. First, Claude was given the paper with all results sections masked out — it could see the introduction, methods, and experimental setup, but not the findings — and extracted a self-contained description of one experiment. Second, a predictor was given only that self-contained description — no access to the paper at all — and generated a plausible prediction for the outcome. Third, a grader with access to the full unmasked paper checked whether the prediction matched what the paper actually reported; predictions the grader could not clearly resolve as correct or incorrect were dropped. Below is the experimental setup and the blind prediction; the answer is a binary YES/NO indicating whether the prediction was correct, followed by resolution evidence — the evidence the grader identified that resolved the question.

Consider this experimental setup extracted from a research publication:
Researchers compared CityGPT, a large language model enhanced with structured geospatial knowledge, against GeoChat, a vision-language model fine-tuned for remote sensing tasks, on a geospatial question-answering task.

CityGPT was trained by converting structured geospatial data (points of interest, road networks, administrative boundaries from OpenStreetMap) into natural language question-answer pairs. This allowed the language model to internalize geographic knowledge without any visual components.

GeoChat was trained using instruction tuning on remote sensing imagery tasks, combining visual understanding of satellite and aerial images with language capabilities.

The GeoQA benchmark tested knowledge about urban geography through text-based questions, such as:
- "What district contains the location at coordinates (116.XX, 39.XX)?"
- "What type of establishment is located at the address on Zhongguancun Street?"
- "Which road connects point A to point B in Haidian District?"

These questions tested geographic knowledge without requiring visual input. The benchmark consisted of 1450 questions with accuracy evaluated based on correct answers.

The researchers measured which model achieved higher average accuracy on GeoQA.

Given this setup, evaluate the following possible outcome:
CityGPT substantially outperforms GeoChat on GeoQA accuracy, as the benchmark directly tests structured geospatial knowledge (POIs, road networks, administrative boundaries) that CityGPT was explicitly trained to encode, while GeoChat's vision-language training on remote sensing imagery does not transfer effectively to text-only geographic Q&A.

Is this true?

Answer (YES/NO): YES